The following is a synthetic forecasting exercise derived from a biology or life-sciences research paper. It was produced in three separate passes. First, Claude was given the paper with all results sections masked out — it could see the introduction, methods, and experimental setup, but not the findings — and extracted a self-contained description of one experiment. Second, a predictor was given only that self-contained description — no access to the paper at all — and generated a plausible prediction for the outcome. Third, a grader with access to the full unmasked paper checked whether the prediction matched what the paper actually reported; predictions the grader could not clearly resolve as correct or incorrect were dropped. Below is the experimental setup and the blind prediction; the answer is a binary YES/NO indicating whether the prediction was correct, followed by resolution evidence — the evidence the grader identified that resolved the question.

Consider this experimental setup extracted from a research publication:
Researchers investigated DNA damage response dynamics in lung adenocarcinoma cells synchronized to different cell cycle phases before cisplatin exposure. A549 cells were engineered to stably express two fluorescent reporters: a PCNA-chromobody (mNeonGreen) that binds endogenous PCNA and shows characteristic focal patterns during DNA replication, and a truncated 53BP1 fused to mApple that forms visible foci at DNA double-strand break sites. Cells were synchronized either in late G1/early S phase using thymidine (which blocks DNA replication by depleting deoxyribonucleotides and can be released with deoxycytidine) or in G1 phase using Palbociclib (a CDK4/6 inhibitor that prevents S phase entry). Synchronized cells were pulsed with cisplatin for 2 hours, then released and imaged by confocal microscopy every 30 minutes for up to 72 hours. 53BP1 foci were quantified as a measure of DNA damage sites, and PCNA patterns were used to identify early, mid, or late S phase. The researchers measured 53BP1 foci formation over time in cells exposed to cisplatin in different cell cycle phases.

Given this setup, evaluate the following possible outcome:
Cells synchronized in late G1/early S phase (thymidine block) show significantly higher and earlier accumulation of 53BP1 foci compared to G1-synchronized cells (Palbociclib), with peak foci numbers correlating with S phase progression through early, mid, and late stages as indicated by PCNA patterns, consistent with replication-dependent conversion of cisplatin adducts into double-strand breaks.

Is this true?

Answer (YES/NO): NO